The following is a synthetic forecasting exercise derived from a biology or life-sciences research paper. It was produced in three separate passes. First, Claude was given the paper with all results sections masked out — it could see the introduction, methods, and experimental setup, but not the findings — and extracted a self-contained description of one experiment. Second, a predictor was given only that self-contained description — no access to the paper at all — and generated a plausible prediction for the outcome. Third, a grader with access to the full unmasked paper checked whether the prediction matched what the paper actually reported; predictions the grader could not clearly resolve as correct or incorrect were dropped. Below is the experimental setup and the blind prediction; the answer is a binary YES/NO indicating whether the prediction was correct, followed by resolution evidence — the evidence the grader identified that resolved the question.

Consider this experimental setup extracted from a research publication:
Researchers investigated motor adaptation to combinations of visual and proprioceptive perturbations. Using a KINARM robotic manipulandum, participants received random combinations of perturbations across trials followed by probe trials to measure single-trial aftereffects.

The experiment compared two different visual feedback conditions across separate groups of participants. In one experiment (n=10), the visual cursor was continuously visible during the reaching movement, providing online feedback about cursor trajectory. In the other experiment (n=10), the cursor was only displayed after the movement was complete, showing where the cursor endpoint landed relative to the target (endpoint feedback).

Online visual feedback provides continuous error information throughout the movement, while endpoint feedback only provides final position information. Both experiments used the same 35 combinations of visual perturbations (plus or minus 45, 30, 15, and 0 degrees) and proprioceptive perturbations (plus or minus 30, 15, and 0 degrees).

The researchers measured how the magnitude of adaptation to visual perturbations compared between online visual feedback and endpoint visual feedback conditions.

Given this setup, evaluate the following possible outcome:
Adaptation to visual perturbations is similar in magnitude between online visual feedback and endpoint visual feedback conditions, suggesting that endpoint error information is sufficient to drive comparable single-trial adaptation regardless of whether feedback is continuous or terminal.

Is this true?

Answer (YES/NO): NO